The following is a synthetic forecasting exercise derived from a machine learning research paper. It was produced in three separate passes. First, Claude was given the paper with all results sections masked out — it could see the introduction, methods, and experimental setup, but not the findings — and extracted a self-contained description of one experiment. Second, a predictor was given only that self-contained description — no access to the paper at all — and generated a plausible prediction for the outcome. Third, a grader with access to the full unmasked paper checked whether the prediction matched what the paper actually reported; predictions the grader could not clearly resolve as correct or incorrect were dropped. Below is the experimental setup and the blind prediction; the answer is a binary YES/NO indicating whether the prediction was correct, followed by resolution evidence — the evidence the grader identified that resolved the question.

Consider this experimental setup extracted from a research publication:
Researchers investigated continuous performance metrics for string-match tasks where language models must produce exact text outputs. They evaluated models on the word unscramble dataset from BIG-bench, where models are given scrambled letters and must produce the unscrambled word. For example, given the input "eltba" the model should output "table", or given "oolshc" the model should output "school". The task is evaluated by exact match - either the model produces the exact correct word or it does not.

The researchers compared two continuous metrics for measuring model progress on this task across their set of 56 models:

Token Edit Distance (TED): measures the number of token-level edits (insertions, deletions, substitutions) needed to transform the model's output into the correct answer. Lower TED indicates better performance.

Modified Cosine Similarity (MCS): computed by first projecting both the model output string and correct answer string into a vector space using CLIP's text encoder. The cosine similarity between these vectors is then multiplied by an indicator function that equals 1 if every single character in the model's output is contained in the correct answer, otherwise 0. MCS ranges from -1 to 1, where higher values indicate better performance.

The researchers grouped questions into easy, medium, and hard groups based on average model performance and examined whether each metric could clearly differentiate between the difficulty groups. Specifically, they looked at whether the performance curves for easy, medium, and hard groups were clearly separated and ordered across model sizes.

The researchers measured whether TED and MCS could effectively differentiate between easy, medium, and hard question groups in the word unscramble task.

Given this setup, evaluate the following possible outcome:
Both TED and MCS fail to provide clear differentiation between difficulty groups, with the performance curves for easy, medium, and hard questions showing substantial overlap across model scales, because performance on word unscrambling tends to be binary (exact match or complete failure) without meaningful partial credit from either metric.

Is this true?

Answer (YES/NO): NO